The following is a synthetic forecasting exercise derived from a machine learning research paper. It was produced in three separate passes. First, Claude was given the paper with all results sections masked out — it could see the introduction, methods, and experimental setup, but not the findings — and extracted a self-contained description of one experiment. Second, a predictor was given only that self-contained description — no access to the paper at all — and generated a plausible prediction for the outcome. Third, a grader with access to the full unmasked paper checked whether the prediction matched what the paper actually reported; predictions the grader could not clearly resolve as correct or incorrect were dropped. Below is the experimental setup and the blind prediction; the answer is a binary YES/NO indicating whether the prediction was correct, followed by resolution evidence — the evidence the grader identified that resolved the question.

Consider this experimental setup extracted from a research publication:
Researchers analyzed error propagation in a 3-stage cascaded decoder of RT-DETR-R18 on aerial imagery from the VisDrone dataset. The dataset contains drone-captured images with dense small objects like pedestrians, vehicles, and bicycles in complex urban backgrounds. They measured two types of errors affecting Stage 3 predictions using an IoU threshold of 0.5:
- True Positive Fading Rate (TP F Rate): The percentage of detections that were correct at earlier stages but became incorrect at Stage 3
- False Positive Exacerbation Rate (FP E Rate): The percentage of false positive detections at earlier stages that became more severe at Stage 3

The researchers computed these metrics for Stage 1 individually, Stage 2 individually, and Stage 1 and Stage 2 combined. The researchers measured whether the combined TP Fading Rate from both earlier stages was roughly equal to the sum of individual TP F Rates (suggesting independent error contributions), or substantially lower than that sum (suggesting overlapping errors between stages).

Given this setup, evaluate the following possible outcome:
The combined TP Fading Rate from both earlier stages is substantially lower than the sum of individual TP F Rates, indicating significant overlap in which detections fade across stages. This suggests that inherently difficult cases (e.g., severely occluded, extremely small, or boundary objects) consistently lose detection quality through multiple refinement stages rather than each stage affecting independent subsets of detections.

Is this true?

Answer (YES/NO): NO